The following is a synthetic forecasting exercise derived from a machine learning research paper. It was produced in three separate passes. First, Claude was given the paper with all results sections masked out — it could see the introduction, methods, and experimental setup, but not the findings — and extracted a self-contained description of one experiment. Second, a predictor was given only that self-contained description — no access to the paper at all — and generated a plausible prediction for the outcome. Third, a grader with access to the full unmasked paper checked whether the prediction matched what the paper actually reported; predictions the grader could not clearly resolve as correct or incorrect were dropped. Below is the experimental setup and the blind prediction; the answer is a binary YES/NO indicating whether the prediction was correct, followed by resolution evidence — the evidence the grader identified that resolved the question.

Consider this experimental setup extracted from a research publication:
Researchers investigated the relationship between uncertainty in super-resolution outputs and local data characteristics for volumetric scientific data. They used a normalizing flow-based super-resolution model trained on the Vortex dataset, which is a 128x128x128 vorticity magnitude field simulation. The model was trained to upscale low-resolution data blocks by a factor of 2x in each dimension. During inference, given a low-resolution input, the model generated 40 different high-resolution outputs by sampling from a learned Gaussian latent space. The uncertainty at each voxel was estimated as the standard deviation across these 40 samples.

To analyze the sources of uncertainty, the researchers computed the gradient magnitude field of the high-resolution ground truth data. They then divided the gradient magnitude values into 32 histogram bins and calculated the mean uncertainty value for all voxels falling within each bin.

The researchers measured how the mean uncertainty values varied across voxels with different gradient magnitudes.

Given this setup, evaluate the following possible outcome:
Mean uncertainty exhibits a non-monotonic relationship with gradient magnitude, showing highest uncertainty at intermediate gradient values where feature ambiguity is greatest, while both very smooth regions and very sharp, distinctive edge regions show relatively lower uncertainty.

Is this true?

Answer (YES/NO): NO